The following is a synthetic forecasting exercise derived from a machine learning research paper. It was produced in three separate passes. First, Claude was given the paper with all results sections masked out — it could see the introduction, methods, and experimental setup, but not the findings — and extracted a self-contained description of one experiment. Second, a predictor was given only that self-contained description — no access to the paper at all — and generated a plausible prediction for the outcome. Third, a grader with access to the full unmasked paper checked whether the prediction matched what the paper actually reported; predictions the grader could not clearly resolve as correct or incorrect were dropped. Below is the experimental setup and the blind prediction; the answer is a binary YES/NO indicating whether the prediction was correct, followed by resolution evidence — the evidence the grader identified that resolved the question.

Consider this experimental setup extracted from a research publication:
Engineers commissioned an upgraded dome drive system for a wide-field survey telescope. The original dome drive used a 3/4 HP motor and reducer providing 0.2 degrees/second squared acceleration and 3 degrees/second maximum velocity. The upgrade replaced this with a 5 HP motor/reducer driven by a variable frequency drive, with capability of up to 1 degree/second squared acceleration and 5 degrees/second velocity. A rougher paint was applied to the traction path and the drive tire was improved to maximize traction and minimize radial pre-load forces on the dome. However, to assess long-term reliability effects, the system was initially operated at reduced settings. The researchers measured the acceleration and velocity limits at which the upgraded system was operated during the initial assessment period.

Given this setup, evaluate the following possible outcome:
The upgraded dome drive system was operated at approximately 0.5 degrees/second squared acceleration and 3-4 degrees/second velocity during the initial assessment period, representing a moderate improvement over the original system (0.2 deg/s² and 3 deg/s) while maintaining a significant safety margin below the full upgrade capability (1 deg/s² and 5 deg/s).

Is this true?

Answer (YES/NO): NO